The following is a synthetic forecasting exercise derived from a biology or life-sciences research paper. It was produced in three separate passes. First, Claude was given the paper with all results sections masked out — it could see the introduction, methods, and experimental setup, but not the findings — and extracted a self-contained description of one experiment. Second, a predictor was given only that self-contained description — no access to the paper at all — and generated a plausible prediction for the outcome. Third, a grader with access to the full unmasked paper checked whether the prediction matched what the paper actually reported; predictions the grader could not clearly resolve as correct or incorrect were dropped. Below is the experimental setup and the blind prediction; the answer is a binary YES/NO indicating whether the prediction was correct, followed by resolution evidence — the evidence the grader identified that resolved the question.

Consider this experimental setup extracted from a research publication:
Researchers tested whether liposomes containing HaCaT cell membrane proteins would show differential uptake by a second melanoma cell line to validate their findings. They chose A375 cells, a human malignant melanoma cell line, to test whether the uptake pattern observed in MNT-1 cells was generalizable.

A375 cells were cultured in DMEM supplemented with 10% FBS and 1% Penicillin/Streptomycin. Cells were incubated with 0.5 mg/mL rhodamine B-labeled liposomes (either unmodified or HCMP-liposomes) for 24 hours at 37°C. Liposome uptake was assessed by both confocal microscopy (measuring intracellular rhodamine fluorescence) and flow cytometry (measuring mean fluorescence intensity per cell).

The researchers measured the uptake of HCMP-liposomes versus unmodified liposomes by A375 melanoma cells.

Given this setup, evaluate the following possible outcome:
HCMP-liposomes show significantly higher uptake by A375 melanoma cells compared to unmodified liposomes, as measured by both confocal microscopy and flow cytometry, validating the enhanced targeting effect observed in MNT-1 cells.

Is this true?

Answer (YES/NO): YES